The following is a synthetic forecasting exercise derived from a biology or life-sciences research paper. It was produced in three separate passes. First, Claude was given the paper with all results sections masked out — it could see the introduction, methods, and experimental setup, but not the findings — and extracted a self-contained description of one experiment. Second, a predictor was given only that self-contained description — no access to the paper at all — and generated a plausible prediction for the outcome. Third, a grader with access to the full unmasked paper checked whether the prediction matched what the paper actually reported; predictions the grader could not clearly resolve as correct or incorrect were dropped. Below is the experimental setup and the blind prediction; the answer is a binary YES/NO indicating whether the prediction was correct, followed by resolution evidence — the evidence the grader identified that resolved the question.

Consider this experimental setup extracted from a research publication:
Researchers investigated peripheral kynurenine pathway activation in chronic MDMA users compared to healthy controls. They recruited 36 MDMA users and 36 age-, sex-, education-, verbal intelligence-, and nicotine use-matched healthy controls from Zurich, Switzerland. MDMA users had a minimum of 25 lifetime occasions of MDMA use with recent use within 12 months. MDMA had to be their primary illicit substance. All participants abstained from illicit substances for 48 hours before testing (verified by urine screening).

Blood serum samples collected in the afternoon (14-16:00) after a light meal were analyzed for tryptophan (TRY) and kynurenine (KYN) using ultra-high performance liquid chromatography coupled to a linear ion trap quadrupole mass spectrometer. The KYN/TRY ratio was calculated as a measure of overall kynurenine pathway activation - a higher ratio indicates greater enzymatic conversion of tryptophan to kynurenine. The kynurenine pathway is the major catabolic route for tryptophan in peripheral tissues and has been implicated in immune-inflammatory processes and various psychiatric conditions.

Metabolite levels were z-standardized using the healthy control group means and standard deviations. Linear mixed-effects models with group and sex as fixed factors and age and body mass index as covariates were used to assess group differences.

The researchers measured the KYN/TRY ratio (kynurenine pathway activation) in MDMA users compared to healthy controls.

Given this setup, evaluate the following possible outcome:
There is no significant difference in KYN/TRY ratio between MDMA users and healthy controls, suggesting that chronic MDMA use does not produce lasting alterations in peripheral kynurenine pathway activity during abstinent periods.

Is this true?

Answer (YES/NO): YES